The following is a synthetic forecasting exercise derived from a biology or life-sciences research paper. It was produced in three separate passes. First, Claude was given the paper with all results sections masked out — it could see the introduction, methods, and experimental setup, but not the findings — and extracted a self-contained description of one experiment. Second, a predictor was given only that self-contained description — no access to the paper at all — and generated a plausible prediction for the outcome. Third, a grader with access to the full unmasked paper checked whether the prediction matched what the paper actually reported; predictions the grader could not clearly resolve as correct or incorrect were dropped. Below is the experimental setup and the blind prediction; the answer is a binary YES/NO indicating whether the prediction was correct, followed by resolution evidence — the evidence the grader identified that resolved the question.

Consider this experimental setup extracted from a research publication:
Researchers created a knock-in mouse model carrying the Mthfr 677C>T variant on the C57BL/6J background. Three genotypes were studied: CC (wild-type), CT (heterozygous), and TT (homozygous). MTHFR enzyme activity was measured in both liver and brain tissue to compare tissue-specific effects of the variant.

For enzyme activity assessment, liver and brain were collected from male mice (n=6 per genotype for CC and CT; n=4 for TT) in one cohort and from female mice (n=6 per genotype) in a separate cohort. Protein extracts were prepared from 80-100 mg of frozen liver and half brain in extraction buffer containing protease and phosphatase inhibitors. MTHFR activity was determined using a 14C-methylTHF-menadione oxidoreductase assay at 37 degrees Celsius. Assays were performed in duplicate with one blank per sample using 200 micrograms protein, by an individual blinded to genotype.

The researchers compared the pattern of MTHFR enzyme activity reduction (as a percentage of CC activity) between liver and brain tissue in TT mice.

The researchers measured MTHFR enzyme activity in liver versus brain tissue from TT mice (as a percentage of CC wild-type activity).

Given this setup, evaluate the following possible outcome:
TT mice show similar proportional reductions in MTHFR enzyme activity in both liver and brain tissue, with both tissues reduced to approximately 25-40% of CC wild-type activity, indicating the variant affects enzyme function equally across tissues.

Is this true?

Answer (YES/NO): NO